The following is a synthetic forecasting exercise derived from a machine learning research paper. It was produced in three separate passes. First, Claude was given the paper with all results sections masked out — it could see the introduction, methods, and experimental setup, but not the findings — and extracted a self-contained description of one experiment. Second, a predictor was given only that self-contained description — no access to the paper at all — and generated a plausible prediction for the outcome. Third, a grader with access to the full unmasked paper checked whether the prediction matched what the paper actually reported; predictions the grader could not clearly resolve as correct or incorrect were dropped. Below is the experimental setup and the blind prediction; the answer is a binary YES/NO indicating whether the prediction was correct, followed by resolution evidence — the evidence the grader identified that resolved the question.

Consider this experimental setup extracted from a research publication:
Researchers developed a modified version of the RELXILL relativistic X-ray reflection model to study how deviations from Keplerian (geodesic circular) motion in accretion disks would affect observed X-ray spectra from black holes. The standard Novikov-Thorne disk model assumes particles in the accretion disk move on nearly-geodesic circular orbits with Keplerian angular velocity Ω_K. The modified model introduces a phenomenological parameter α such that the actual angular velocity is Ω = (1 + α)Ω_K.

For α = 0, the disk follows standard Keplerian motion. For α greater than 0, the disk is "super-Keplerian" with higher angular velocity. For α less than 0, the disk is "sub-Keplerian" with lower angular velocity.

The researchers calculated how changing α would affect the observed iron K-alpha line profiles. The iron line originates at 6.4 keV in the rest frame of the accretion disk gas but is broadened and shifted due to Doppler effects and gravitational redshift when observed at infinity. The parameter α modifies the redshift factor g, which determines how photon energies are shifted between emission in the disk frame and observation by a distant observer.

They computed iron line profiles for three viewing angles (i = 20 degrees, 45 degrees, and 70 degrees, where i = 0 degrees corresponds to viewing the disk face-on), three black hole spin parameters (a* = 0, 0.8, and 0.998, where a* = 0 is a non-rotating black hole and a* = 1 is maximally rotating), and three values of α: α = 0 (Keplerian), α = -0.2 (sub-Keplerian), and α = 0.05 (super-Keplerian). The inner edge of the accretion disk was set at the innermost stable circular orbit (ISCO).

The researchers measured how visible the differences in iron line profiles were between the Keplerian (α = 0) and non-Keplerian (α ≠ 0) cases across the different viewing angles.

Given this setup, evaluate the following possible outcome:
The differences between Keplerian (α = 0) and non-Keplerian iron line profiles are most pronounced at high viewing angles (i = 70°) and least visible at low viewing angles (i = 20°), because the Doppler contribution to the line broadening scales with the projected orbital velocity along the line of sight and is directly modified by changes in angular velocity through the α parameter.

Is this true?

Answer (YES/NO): YES